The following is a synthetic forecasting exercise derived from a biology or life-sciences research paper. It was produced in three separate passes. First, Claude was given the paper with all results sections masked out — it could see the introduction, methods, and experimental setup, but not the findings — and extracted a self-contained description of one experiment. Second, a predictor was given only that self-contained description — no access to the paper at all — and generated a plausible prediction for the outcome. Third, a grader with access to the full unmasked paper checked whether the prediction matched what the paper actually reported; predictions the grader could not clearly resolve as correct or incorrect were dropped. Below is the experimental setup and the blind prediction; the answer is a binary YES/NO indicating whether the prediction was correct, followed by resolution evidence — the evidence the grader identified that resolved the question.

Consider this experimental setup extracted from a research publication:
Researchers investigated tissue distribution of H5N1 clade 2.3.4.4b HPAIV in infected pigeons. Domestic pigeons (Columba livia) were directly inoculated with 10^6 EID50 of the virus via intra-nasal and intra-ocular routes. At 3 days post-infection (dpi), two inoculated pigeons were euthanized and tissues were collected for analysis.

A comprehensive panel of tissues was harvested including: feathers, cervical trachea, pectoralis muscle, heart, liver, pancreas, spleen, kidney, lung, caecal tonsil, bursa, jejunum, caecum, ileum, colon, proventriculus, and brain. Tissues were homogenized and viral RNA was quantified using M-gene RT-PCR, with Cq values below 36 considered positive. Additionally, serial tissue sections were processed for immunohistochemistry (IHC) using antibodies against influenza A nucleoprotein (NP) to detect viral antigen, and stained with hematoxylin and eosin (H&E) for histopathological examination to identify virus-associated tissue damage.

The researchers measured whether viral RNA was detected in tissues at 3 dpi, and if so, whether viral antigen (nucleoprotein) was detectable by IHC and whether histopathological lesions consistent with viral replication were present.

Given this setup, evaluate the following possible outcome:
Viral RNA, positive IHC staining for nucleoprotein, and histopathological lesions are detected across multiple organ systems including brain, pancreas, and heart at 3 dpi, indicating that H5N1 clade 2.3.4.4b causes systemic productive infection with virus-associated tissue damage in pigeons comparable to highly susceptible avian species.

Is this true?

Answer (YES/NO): NO